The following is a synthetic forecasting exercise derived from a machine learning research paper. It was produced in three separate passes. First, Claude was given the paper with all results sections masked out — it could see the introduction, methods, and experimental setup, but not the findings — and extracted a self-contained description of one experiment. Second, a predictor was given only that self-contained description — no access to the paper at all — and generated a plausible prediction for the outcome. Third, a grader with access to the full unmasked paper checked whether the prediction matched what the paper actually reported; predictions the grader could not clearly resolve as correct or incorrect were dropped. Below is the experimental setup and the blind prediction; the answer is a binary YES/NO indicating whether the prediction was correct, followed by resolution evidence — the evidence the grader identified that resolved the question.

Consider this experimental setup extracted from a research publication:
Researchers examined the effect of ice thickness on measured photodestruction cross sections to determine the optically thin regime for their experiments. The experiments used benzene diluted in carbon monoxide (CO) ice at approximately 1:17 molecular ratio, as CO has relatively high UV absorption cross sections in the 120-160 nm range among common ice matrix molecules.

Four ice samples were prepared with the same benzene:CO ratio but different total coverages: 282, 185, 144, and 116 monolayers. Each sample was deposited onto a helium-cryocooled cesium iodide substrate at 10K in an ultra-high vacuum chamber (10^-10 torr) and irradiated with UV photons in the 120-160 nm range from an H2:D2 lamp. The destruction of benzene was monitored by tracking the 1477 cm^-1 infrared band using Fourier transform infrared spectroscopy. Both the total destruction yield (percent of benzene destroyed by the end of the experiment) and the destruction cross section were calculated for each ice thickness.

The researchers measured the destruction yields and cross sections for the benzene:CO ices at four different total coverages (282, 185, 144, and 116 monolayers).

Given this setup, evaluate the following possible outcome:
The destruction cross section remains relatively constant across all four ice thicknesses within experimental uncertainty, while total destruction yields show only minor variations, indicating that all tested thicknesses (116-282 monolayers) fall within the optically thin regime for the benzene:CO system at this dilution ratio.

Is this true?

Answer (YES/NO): NO